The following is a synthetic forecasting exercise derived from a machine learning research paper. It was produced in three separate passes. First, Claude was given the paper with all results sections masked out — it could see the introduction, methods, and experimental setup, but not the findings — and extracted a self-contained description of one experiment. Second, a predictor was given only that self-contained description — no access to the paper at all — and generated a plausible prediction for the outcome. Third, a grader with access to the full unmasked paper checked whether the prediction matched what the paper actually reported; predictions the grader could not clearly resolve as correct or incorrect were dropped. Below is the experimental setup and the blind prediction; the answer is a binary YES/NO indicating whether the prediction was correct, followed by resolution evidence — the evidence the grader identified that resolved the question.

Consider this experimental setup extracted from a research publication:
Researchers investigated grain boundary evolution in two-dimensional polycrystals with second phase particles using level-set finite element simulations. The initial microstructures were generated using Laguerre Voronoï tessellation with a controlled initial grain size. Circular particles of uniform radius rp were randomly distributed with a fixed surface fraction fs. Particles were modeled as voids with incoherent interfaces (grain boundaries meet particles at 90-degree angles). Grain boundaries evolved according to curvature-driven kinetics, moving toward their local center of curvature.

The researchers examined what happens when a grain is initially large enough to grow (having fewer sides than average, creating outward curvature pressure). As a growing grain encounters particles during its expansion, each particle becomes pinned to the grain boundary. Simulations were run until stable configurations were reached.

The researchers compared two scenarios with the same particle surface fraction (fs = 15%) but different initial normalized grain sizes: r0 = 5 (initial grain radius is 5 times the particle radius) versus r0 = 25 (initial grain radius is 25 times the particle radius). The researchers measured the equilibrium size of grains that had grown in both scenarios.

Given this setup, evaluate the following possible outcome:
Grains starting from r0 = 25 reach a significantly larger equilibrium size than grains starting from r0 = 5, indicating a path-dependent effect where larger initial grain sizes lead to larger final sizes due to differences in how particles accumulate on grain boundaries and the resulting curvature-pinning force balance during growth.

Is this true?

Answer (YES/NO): YES